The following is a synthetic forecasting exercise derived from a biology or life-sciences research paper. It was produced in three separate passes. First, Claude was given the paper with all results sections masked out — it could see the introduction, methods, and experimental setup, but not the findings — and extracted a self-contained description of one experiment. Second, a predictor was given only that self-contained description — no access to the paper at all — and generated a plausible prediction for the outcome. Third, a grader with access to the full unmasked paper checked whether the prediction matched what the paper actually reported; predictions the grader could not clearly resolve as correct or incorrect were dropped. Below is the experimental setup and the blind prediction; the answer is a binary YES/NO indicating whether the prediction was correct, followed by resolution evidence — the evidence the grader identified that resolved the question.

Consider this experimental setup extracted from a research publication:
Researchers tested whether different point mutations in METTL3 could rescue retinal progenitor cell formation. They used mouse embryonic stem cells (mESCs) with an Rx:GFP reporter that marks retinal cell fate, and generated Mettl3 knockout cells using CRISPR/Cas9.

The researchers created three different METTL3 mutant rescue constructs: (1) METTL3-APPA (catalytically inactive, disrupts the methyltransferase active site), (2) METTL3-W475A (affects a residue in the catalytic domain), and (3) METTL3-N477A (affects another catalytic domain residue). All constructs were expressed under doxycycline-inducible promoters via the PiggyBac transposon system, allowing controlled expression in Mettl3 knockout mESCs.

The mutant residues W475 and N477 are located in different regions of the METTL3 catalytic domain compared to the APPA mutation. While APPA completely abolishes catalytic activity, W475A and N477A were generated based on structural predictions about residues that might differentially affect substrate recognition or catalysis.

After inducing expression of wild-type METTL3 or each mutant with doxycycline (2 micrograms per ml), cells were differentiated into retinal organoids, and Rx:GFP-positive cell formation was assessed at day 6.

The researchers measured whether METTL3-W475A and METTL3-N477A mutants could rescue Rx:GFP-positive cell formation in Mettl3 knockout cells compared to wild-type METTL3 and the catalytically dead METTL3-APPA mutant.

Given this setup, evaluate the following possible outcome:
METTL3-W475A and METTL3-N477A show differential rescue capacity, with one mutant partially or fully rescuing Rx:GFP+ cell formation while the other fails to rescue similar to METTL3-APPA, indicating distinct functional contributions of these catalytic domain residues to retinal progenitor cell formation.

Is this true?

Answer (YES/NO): NO